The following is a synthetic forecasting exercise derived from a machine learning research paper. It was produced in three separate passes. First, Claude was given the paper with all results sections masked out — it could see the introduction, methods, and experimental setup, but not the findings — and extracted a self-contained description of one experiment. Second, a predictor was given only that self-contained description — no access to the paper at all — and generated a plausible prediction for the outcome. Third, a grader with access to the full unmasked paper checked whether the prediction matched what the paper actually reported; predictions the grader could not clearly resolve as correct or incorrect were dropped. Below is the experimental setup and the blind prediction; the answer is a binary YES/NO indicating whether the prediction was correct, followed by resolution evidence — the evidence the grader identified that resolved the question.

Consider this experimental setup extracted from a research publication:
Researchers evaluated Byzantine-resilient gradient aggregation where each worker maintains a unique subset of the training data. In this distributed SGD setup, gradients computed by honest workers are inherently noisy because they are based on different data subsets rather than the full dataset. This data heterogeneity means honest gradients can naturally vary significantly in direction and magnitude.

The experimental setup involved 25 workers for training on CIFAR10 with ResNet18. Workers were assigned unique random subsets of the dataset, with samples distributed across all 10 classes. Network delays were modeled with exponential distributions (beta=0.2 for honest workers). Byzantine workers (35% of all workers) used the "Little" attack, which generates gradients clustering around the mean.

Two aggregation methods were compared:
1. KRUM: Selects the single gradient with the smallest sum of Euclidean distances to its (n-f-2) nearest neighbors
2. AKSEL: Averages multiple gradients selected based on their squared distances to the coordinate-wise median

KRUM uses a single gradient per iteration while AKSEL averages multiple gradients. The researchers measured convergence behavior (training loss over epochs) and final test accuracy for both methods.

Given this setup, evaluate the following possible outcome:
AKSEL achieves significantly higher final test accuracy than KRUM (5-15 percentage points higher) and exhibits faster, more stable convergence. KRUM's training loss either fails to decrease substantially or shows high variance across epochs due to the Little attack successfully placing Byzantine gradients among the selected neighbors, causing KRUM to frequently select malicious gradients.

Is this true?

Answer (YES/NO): NO